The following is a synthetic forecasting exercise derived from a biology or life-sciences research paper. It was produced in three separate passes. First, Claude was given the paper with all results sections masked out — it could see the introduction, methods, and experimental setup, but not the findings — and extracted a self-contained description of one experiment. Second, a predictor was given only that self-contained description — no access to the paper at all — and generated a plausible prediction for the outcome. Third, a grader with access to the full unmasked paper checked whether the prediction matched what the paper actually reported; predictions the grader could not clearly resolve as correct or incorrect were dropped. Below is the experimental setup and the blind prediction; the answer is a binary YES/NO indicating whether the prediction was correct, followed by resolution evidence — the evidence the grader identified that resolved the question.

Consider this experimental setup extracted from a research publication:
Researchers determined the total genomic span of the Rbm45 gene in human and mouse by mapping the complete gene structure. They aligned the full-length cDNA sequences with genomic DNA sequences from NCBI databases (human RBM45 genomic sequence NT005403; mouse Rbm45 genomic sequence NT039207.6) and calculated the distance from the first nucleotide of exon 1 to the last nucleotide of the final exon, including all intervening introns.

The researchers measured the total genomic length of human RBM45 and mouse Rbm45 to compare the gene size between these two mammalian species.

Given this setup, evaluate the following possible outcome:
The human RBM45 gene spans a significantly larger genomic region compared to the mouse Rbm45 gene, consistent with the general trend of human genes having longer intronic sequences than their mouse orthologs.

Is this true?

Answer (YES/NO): YES